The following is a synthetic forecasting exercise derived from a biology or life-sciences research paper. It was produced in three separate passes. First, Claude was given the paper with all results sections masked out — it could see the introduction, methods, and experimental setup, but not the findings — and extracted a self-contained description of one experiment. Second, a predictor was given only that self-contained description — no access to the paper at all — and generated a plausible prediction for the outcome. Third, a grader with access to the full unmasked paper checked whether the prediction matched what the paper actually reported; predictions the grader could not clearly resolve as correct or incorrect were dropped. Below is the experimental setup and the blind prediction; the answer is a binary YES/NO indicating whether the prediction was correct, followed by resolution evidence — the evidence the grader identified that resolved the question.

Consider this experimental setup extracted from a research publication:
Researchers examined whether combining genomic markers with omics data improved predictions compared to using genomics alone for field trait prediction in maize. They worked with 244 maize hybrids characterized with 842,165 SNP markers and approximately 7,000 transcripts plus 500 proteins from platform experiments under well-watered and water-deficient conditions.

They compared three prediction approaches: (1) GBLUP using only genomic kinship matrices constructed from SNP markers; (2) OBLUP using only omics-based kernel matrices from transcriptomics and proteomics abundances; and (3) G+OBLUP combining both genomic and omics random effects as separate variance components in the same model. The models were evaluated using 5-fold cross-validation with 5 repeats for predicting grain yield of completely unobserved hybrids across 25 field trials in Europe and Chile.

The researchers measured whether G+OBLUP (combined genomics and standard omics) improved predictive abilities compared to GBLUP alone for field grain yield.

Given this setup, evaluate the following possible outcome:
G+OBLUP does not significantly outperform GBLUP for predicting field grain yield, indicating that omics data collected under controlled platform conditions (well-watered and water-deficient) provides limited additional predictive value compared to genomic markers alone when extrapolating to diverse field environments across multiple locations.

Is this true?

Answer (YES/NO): YES